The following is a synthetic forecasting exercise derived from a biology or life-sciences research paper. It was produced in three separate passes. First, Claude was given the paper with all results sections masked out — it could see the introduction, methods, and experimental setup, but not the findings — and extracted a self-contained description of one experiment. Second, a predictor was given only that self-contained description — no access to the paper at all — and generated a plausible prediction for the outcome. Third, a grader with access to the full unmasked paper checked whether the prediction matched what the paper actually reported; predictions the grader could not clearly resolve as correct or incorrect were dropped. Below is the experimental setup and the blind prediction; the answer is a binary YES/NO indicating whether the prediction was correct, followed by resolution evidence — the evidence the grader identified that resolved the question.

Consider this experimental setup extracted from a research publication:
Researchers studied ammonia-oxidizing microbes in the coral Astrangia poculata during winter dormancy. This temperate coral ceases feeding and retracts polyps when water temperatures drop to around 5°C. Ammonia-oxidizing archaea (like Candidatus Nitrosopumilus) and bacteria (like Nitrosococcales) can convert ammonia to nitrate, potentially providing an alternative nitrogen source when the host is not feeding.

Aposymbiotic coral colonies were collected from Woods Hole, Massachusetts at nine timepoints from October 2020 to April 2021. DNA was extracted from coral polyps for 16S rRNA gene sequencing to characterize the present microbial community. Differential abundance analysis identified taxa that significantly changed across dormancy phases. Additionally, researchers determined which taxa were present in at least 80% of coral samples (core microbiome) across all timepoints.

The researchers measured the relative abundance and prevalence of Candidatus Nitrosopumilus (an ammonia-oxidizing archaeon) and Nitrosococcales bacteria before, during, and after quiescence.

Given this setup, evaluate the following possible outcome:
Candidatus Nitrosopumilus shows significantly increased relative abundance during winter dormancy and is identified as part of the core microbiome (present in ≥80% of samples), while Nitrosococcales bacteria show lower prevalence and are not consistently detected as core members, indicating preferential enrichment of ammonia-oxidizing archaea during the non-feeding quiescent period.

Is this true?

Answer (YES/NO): NO